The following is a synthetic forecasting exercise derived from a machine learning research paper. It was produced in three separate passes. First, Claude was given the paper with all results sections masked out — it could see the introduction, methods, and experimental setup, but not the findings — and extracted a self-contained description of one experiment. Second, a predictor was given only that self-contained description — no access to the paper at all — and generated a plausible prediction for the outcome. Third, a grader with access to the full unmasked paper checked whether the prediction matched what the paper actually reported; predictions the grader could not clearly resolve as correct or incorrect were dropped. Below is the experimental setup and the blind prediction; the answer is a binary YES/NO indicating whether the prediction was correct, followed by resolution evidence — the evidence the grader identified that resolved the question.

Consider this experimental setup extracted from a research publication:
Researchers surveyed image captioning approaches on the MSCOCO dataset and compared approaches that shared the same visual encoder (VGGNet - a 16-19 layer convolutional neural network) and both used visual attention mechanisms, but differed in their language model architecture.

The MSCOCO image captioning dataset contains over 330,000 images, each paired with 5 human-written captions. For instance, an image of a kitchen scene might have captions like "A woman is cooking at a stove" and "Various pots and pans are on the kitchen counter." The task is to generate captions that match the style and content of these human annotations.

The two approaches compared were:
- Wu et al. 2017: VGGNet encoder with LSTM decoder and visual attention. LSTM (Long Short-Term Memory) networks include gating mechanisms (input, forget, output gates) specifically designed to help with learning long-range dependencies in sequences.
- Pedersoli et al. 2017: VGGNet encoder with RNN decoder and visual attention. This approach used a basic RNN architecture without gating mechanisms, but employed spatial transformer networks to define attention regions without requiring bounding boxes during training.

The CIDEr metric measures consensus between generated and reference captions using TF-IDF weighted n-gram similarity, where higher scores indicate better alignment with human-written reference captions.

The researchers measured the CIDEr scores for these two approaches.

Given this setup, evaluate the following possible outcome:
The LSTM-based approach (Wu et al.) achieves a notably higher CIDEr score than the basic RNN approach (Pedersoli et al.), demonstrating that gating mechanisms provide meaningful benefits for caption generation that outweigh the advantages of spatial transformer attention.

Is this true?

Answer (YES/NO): NO